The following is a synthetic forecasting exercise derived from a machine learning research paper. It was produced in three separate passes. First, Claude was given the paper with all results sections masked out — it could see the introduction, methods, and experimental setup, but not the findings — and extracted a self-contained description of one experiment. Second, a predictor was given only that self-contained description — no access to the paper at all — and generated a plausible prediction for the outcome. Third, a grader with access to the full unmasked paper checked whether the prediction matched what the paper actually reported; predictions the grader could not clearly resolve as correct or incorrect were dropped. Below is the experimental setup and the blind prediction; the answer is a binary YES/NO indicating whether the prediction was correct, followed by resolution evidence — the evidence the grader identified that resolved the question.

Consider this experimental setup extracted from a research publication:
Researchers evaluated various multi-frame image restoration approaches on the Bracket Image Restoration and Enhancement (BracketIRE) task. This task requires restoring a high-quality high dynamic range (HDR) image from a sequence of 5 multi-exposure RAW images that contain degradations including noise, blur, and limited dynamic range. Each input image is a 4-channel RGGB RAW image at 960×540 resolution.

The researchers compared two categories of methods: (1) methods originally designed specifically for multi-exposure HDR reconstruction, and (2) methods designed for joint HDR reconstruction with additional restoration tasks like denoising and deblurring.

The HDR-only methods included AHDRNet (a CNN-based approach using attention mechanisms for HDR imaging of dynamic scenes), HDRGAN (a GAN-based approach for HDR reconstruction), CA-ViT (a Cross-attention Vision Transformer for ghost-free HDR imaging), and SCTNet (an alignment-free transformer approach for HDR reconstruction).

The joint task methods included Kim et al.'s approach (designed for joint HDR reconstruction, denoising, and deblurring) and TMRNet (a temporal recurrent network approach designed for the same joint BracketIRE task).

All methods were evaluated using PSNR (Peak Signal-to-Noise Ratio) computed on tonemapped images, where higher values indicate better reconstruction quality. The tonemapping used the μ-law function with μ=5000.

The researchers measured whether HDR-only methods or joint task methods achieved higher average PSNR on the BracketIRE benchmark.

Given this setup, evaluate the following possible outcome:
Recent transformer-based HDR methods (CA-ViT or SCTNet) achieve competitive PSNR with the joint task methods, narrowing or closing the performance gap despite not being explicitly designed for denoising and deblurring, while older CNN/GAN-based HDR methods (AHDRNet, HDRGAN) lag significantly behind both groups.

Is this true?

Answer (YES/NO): NO